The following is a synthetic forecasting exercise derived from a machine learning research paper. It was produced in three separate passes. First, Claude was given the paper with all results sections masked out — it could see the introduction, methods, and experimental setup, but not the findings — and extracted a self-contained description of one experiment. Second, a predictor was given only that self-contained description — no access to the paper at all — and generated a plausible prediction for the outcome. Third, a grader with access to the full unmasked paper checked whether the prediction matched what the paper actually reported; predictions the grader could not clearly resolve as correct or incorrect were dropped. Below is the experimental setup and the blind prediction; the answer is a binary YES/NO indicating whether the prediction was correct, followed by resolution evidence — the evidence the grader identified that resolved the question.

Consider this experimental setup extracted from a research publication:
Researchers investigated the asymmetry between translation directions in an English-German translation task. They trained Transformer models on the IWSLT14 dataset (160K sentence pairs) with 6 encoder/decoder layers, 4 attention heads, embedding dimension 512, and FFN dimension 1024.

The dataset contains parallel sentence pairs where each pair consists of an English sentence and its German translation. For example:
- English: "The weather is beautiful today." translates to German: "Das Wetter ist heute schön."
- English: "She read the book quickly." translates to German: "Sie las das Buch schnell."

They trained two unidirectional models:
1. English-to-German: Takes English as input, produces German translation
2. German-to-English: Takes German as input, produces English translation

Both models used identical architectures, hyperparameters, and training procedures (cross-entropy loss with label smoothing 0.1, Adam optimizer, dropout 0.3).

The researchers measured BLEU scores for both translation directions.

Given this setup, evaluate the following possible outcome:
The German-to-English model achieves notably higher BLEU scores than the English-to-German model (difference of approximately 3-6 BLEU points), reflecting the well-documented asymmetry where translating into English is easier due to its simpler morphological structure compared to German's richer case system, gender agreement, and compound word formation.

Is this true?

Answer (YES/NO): NO